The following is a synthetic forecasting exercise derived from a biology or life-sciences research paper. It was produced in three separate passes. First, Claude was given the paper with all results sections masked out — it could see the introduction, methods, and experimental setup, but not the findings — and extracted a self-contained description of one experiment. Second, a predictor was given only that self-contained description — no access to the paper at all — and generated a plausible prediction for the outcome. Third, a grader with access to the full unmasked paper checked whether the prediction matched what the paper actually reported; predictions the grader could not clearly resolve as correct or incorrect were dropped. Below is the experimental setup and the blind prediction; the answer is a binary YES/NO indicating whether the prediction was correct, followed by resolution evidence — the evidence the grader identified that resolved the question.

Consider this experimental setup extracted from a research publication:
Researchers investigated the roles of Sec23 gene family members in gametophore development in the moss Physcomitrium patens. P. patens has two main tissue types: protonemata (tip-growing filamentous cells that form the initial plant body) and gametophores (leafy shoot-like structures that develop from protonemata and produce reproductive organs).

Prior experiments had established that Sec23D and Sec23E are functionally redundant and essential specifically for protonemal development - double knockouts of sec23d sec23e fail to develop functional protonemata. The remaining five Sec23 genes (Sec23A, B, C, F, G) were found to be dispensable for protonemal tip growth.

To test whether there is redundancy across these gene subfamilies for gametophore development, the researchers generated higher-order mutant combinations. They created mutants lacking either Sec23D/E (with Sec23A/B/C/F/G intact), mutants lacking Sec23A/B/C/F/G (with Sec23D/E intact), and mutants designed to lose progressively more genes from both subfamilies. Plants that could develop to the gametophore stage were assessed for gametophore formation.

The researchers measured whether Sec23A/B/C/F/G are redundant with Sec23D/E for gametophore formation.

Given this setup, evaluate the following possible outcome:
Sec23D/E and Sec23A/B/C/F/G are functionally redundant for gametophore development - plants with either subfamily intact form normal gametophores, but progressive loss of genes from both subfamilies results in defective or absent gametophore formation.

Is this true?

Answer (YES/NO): YES